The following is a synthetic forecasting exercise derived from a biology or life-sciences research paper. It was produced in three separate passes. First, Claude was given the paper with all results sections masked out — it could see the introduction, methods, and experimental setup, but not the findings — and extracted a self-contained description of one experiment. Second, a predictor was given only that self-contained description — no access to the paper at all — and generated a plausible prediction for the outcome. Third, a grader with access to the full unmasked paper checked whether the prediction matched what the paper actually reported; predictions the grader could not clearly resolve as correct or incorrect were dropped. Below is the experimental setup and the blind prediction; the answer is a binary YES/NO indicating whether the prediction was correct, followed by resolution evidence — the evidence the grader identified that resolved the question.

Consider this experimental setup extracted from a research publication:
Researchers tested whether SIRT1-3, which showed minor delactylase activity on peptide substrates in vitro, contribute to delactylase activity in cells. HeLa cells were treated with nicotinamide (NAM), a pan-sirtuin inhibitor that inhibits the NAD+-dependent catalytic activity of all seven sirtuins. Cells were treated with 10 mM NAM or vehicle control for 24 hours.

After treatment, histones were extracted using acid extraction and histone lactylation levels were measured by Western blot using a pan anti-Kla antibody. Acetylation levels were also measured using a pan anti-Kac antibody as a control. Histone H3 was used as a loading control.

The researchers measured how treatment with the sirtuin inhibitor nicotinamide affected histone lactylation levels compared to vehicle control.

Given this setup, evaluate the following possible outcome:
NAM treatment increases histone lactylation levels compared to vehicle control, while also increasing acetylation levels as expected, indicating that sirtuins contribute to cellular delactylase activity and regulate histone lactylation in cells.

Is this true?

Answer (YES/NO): NO